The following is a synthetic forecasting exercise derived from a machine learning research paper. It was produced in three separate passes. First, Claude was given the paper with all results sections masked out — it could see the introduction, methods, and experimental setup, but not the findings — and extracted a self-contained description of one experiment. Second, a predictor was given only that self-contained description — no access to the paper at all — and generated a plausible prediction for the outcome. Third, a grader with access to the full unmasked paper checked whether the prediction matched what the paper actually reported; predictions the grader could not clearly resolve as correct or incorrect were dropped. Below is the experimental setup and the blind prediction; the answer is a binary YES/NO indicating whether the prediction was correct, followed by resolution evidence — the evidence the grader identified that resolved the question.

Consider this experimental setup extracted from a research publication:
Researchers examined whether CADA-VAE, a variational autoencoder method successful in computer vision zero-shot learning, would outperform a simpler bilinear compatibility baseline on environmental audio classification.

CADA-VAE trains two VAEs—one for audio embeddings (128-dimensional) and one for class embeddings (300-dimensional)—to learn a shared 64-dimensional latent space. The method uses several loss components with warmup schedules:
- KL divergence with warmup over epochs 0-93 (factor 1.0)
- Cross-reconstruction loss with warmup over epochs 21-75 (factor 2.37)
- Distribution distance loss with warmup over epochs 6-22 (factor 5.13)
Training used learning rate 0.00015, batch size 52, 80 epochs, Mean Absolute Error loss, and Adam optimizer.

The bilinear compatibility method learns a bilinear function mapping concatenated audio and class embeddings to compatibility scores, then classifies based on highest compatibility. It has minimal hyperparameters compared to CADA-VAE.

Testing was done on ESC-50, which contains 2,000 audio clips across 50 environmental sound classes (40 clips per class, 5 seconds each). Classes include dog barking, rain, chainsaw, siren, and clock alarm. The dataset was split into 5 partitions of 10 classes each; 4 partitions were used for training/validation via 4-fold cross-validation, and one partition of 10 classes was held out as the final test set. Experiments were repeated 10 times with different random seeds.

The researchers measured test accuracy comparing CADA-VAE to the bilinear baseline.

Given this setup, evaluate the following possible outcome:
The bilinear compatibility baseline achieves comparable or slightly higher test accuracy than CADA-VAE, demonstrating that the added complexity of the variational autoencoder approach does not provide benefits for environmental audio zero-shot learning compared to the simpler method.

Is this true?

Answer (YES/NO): YES